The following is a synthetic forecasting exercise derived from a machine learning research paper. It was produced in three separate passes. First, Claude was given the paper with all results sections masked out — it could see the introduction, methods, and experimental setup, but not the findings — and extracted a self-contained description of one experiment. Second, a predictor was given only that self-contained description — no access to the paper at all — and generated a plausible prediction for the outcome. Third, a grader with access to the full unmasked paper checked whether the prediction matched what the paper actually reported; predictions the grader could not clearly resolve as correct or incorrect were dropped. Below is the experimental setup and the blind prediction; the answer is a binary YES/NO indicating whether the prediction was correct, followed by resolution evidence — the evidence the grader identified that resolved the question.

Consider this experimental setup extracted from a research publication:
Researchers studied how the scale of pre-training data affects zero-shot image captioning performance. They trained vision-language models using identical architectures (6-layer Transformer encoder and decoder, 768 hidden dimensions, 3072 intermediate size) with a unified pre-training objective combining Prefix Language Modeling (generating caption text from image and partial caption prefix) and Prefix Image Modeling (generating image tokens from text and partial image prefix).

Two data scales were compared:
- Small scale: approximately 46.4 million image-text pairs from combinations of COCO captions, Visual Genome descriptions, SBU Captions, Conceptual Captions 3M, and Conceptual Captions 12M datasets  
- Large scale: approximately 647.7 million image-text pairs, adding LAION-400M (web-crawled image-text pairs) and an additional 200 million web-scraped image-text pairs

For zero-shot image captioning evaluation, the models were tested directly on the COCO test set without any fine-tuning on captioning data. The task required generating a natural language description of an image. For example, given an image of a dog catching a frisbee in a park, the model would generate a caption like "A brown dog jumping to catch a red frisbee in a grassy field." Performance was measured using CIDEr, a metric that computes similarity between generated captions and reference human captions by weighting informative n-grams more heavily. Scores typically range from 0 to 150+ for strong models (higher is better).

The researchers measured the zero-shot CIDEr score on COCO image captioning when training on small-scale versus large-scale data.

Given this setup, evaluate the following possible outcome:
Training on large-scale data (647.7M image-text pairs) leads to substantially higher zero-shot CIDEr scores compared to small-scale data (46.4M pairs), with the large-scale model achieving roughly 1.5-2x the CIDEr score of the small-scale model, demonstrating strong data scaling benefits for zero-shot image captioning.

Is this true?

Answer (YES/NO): YES